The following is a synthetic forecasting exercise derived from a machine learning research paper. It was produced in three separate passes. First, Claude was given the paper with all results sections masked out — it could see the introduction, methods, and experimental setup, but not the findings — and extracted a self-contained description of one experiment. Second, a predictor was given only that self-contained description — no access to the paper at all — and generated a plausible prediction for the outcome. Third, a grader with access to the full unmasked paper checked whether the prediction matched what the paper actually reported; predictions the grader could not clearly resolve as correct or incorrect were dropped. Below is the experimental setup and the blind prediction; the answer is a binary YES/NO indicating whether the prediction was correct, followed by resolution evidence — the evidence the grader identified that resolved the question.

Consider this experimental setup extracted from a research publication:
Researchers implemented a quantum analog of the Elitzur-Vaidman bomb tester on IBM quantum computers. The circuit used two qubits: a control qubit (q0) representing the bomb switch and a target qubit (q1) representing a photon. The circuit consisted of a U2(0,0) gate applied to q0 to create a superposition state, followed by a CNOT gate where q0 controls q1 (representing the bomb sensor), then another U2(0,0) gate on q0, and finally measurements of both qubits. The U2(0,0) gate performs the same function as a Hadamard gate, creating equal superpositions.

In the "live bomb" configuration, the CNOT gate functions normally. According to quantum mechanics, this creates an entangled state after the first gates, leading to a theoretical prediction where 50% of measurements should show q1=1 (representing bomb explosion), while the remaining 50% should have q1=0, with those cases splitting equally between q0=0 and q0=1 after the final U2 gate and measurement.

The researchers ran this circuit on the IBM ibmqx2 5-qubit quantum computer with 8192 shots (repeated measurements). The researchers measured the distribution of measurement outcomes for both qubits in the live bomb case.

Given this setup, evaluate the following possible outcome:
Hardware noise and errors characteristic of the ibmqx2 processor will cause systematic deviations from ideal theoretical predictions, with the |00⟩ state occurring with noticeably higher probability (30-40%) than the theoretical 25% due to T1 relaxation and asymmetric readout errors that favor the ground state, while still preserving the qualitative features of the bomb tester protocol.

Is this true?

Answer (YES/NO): NO